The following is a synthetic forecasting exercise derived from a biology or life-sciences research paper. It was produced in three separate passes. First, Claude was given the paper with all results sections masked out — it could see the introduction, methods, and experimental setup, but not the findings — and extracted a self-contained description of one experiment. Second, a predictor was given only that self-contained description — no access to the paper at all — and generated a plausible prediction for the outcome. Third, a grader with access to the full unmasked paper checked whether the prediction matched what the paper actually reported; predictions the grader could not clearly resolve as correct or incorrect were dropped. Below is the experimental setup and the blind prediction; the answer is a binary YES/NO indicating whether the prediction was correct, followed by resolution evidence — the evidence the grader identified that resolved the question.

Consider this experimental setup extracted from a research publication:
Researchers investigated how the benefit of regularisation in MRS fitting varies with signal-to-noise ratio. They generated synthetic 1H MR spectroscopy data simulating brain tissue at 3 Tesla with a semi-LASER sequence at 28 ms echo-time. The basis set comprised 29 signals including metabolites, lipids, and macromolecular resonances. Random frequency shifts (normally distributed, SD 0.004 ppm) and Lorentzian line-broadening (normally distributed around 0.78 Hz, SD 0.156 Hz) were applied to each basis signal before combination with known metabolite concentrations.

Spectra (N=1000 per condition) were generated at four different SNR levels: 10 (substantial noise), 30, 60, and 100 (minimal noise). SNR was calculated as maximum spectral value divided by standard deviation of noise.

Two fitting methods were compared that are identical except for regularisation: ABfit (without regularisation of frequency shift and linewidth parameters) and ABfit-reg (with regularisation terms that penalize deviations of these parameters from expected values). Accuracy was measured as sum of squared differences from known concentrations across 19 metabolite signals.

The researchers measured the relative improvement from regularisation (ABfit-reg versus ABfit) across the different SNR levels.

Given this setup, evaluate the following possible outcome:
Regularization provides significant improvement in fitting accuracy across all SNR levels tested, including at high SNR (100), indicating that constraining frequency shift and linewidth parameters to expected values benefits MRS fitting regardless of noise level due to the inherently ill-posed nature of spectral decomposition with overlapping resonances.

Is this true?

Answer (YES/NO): YES